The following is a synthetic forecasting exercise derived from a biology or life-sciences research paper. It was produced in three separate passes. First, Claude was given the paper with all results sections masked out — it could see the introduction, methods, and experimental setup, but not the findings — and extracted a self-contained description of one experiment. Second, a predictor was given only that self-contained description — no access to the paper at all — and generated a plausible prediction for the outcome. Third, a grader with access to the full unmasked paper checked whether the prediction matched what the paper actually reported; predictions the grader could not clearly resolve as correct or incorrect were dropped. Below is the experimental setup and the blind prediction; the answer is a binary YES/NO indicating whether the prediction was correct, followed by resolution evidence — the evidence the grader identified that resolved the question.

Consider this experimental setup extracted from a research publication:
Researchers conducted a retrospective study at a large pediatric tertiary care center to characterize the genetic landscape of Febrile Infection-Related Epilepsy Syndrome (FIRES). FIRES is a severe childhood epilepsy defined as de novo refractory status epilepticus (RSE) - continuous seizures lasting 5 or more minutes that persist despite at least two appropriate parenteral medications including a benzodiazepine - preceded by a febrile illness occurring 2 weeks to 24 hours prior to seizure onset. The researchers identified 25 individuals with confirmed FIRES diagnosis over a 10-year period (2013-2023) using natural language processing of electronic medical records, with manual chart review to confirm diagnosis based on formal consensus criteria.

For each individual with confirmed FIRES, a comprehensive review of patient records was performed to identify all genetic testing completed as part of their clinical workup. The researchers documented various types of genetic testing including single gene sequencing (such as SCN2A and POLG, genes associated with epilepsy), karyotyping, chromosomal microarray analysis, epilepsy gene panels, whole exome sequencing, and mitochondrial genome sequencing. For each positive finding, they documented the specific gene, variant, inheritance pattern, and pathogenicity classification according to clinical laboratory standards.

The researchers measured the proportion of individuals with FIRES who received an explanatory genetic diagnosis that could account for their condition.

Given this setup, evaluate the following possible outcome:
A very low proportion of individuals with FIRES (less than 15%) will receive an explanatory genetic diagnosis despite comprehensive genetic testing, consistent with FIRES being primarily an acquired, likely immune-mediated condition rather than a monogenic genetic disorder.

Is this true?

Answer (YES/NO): YES